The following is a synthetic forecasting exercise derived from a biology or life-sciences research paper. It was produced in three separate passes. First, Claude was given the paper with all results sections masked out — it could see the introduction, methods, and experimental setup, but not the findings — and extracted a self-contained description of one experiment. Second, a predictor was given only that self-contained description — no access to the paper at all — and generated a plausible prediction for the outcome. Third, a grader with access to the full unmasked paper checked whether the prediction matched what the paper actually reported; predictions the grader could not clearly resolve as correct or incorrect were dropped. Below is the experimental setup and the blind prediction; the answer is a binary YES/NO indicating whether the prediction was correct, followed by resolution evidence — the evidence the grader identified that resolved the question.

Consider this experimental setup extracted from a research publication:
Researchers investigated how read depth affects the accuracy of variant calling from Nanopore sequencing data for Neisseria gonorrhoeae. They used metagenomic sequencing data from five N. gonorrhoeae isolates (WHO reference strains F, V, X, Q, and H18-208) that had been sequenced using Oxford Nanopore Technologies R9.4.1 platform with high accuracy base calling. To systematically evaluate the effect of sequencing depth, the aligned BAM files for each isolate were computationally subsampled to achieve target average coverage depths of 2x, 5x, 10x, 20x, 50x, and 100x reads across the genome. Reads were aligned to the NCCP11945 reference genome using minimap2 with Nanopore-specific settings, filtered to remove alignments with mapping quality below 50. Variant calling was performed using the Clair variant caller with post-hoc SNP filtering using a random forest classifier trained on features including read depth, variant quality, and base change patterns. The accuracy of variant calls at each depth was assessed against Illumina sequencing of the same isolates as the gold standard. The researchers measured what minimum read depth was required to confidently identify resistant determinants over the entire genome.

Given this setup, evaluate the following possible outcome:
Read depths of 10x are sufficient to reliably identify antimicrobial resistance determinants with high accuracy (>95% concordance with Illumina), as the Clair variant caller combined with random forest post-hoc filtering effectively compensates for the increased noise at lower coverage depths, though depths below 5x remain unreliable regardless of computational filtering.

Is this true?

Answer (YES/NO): YES